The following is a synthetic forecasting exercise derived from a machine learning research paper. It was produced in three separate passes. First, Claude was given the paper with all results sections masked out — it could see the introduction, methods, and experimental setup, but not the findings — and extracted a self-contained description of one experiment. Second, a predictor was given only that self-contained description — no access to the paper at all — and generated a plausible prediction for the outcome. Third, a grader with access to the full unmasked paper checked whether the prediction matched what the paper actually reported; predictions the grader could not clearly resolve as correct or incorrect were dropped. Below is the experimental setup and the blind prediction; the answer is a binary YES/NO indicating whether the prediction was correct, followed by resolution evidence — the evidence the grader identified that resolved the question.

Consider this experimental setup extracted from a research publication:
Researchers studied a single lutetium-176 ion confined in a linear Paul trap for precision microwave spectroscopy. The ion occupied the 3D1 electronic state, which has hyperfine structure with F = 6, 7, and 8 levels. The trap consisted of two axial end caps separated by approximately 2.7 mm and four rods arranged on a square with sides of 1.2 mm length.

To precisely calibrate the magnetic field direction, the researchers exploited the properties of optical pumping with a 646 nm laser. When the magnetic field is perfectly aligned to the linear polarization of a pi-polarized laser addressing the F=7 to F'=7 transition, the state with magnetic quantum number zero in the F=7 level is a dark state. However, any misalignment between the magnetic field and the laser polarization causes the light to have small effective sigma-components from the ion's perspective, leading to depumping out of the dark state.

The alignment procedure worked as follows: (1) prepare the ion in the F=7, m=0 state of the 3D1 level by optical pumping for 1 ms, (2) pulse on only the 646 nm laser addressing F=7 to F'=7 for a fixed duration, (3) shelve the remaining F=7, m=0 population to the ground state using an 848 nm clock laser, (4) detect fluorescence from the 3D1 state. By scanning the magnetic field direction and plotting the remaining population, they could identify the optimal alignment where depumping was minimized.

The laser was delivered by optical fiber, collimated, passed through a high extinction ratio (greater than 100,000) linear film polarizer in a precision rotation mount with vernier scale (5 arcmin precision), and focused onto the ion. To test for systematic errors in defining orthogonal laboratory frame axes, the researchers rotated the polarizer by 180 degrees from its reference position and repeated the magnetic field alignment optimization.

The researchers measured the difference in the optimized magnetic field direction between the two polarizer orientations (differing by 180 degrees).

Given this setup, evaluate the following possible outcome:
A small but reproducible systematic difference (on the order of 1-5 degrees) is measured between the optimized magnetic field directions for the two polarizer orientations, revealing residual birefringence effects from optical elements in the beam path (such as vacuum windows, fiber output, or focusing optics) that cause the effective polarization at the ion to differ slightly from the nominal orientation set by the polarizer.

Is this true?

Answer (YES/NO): NO